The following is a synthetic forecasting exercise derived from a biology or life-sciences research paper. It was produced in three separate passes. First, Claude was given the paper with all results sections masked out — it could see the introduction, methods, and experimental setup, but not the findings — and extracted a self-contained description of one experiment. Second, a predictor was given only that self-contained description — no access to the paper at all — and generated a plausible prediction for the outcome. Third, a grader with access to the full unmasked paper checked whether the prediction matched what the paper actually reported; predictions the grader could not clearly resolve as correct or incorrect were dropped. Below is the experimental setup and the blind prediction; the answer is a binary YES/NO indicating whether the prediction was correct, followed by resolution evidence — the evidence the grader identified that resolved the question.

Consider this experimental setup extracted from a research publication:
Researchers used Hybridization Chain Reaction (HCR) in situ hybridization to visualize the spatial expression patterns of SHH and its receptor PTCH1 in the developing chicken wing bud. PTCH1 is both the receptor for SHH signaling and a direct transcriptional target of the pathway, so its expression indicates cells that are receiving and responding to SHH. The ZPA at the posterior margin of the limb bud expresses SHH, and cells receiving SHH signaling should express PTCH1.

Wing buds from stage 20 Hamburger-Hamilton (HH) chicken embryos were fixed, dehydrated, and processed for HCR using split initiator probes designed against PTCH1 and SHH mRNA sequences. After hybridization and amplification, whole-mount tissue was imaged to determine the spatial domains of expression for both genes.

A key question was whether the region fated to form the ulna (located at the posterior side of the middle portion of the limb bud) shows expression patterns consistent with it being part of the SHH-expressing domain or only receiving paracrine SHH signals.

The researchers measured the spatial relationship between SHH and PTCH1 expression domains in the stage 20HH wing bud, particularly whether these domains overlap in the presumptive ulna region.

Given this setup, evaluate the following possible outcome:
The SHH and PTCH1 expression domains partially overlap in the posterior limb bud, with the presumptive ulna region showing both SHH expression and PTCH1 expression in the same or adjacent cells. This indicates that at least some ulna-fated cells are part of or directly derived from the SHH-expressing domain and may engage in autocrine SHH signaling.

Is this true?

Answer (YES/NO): NO